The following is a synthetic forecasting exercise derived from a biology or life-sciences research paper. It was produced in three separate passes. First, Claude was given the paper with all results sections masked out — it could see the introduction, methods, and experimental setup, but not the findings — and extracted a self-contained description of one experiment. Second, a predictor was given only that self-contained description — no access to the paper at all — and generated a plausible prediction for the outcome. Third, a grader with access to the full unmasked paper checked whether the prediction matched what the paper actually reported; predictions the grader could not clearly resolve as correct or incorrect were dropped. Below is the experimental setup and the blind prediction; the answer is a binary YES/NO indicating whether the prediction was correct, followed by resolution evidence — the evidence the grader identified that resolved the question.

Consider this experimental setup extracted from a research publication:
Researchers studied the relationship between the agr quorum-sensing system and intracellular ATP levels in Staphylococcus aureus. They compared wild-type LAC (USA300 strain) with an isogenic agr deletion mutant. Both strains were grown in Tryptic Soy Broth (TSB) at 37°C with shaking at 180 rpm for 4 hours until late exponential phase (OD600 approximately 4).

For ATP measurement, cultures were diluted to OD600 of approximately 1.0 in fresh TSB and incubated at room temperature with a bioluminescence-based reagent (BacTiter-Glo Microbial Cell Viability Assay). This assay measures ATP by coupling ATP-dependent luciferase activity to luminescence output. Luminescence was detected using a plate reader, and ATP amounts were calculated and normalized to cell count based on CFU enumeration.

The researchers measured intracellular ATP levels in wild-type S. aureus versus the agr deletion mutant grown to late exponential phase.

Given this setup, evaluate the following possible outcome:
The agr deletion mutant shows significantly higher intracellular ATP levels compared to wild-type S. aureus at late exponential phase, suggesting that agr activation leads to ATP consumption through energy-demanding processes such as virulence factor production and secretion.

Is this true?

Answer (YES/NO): NO